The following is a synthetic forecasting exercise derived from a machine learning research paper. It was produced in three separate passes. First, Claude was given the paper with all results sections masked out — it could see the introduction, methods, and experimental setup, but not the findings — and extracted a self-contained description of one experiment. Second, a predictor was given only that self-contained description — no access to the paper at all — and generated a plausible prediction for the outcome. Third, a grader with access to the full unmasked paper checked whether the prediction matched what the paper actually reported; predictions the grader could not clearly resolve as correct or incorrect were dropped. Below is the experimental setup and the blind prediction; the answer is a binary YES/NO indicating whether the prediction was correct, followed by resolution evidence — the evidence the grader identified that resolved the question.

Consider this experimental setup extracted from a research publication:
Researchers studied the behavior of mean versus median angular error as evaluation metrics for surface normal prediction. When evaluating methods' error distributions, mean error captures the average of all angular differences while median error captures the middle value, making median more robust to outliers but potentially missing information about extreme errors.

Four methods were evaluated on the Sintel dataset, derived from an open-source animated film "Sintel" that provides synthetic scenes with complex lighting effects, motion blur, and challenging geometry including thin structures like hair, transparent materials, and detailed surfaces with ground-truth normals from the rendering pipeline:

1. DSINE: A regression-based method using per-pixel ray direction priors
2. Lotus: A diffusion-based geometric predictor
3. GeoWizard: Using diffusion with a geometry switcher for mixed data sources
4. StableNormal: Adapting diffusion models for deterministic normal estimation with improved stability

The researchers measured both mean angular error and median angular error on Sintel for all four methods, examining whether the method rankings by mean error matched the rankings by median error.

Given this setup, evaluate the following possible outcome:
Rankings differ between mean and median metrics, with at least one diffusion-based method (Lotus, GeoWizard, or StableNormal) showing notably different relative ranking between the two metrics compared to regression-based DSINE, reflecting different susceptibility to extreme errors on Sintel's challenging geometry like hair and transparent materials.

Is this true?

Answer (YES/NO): YES